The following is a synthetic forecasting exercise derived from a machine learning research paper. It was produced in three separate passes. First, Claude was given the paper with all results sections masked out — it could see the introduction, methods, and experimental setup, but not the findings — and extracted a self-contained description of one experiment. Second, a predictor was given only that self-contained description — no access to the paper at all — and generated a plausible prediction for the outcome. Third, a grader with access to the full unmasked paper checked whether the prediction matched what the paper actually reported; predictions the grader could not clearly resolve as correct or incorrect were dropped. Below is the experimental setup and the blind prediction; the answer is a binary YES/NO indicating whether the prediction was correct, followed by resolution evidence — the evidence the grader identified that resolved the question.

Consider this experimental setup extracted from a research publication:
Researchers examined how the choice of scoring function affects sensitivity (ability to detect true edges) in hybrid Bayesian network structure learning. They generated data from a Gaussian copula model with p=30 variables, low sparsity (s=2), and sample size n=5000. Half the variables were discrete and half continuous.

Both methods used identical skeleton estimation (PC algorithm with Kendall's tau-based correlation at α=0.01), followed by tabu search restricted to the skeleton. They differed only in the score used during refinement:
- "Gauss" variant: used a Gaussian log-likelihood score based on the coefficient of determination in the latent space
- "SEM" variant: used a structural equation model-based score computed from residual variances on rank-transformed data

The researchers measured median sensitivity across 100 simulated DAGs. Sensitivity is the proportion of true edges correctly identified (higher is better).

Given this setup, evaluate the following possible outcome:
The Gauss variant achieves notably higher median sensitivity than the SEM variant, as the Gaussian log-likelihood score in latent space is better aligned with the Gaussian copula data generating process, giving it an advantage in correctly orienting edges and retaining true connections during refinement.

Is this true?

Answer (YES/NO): NO